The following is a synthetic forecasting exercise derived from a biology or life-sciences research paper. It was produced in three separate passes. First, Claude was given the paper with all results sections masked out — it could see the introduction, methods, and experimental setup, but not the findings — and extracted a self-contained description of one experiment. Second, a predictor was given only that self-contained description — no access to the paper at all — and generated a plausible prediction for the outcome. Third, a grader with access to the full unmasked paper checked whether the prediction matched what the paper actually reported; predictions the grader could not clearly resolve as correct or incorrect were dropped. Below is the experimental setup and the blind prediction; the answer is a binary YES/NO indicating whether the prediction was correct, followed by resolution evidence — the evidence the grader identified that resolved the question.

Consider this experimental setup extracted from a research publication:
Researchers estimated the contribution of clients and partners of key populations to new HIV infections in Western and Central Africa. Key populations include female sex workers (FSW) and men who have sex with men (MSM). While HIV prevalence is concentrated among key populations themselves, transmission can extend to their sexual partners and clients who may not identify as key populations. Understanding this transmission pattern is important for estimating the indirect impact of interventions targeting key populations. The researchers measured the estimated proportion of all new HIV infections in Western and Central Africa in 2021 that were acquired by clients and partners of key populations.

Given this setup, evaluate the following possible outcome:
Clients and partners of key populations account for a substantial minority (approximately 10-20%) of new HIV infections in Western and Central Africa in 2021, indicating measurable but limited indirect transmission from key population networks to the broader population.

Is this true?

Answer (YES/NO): NO